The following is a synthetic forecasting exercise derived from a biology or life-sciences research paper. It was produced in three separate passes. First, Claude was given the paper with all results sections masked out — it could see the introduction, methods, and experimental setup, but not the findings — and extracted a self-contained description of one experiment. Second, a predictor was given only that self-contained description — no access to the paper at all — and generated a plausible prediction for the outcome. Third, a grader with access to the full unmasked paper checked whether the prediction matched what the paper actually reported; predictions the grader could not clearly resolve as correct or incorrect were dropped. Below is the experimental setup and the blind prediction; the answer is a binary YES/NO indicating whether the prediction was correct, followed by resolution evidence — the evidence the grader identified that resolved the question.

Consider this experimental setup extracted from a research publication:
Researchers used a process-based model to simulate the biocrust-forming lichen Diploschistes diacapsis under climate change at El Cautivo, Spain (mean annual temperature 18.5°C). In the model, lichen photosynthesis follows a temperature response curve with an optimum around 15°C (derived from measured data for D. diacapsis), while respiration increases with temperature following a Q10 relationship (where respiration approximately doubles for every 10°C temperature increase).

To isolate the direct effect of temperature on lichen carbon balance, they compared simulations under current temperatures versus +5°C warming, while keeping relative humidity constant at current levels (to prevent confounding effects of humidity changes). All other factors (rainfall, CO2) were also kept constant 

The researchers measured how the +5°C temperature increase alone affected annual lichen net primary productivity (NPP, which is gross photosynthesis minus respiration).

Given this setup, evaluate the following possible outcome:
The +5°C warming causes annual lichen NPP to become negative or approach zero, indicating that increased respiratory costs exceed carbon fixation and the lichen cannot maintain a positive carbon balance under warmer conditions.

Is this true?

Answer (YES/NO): NO